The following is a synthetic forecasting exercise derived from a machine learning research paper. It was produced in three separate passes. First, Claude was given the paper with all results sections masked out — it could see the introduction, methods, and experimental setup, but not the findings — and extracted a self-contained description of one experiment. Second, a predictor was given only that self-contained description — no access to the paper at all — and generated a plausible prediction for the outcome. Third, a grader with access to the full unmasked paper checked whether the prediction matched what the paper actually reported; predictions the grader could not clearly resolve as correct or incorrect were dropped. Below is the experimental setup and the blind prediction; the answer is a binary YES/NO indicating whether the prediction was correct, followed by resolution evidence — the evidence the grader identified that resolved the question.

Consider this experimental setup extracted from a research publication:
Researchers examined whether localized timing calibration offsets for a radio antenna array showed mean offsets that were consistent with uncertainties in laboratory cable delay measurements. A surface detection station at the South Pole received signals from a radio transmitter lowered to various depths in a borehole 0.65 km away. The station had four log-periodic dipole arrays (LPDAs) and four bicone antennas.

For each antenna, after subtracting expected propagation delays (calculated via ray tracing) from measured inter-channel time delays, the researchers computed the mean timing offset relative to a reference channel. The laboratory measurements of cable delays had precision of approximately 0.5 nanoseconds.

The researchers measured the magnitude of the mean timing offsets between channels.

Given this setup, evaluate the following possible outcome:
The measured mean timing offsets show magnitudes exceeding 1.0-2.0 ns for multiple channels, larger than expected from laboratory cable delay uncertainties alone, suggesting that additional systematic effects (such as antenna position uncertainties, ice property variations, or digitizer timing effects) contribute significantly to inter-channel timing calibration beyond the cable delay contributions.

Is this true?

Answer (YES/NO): NO